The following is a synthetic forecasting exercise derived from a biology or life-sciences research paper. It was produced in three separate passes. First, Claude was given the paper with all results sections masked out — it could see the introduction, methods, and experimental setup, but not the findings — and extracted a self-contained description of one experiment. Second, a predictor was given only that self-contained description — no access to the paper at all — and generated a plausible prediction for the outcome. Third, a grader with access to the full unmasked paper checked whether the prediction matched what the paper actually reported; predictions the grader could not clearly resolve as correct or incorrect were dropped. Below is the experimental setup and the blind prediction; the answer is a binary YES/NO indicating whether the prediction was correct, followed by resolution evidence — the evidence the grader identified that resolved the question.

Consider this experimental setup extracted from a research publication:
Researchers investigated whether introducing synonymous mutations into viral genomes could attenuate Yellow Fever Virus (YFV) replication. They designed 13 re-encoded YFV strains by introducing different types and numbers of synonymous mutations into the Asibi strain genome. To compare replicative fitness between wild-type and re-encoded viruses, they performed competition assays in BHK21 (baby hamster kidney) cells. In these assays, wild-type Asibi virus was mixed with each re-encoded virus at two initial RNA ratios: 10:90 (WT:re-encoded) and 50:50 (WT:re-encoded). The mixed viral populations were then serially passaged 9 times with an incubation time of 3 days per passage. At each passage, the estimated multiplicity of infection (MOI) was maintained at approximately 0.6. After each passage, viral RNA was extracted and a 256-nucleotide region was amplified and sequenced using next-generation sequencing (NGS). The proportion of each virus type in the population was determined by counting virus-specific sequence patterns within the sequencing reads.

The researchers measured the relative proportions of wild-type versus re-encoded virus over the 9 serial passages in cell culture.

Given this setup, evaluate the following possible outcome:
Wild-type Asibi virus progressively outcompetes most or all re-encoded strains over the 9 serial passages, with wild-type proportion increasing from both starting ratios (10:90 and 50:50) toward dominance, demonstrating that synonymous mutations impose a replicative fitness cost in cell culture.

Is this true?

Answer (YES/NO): NO